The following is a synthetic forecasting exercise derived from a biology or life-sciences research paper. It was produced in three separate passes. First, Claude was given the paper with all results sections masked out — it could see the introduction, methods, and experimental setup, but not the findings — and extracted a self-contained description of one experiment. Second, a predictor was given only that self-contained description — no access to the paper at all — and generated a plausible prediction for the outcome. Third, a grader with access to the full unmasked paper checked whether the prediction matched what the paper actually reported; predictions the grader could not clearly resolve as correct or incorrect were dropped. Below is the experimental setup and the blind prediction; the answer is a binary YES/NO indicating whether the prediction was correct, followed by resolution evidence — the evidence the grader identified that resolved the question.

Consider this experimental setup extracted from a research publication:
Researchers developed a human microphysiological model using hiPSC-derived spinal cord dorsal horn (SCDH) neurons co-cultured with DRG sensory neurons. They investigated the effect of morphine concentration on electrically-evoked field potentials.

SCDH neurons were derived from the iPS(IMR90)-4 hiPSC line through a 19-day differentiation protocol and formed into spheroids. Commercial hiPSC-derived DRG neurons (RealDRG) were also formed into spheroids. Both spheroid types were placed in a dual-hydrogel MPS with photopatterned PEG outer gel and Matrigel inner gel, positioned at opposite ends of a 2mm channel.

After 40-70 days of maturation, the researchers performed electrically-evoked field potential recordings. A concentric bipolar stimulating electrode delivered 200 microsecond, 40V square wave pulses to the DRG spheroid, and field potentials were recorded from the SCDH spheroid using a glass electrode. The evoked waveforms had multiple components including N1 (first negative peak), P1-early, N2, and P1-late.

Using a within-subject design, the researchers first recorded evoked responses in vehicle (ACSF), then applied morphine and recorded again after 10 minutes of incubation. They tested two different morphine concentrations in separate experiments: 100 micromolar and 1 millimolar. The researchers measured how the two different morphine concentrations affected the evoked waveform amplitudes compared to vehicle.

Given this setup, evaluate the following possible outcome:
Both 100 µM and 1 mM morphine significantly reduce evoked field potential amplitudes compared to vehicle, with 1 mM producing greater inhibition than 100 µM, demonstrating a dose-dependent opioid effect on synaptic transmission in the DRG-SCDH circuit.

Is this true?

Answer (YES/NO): NO